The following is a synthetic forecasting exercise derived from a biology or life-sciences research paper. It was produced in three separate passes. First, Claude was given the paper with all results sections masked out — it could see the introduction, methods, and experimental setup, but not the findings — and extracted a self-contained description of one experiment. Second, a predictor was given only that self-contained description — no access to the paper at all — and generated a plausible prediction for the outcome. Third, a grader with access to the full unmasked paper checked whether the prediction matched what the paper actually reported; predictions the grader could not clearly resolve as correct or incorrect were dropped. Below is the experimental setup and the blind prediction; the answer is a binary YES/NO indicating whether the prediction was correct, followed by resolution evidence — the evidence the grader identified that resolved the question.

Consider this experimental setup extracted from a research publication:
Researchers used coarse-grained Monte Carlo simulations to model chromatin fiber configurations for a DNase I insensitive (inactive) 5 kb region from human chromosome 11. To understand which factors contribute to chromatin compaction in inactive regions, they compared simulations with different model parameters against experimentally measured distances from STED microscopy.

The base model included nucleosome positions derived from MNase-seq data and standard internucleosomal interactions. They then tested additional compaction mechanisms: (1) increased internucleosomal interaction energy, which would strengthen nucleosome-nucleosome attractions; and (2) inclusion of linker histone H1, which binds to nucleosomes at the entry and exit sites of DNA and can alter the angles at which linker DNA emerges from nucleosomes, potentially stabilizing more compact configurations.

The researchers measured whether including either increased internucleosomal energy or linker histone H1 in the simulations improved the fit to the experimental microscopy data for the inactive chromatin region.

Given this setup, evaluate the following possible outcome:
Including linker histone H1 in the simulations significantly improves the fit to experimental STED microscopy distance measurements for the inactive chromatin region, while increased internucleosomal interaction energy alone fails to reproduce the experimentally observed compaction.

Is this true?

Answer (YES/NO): NO